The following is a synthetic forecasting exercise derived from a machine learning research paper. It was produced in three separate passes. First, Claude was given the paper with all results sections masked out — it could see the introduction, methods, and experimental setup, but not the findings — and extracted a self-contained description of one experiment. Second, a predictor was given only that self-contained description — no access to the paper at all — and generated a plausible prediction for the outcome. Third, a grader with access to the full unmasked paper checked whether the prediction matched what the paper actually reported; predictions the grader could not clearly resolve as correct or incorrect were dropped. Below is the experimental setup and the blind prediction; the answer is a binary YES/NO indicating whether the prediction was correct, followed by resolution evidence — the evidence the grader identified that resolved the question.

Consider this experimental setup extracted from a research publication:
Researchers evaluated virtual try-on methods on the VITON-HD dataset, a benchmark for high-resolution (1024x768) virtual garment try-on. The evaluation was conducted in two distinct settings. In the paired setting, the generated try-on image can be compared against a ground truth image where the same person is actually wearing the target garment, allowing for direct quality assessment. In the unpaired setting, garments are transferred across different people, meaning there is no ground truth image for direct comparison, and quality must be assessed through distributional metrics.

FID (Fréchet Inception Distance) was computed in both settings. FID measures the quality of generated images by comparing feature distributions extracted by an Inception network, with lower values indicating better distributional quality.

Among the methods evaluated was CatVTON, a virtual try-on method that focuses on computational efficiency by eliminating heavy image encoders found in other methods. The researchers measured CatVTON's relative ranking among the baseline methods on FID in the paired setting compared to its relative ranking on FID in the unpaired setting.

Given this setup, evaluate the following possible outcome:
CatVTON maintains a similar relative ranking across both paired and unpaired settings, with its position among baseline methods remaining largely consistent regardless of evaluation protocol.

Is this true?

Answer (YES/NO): NO